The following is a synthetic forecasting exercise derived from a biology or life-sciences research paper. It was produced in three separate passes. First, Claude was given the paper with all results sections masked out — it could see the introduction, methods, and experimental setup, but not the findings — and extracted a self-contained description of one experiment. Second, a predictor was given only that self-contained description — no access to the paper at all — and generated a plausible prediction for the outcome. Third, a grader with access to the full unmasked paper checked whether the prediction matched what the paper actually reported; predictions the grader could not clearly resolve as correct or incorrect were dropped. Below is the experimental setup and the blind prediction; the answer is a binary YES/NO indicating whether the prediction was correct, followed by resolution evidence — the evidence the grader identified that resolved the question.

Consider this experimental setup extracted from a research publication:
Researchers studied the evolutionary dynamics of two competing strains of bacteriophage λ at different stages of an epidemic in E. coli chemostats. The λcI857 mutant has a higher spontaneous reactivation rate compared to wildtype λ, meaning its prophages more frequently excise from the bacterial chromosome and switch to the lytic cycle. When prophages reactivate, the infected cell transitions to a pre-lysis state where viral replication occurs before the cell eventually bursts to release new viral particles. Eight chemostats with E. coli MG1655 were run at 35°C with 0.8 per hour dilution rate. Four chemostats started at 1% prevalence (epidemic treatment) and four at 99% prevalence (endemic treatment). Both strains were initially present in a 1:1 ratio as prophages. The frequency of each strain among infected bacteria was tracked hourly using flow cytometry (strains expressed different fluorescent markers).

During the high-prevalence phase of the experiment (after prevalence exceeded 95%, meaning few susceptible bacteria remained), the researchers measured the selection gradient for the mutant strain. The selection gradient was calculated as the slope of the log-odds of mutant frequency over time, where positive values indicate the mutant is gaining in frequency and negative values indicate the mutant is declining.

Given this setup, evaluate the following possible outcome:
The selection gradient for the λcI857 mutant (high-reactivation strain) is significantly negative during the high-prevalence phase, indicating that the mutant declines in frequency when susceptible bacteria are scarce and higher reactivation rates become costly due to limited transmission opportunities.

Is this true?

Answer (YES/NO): YES